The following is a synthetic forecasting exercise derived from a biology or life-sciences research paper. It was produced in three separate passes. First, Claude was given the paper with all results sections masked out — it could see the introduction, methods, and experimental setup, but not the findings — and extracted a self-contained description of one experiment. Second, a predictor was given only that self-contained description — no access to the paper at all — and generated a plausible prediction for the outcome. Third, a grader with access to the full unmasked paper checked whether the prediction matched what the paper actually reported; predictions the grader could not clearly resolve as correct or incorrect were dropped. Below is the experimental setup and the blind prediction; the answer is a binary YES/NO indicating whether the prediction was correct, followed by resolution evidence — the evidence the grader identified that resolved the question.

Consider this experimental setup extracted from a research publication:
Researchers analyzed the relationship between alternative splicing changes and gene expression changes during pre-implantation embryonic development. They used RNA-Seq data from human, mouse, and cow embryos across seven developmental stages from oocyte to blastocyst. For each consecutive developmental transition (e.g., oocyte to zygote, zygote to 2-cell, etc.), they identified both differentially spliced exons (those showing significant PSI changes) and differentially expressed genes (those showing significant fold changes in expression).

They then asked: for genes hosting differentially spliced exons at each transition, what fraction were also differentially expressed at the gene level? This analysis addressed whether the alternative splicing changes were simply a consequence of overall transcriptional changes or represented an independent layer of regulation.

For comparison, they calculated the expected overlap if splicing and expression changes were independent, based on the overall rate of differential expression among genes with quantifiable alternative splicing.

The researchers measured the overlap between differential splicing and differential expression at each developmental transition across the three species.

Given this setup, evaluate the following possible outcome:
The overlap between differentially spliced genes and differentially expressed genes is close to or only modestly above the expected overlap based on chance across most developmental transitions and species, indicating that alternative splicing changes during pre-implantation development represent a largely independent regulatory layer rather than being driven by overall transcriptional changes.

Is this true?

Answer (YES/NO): YES